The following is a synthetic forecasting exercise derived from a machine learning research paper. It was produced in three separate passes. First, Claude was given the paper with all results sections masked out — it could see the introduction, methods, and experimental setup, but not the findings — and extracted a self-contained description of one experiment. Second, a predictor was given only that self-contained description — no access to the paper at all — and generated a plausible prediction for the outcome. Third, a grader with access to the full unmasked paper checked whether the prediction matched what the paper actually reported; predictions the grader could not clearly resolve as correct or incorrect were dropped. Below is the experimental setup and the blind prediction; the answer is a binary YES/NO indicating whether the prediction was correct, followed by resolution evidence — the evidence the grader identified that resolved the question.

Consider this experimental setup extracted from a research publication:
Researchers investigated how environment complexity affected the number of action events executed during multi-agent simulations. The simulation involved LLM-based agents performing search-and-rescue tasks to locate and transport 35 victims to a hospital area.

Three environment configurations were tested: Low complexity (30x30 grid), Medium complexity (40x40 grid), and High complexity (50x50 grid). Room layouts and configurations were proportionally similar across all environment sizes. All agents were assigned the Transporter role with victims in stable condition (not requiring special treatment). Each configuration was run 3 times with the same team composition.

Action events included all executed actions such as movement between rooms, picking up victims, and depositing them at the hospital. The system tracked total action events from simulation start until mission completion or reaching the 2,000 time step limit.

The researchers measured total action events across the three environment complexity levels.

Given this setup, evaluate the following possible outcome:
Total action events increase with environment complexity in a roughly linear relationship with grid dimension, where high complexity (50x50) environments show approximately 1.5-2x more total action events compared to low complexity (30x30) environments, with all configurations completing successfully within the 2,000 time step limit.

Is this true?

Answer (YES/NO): NO